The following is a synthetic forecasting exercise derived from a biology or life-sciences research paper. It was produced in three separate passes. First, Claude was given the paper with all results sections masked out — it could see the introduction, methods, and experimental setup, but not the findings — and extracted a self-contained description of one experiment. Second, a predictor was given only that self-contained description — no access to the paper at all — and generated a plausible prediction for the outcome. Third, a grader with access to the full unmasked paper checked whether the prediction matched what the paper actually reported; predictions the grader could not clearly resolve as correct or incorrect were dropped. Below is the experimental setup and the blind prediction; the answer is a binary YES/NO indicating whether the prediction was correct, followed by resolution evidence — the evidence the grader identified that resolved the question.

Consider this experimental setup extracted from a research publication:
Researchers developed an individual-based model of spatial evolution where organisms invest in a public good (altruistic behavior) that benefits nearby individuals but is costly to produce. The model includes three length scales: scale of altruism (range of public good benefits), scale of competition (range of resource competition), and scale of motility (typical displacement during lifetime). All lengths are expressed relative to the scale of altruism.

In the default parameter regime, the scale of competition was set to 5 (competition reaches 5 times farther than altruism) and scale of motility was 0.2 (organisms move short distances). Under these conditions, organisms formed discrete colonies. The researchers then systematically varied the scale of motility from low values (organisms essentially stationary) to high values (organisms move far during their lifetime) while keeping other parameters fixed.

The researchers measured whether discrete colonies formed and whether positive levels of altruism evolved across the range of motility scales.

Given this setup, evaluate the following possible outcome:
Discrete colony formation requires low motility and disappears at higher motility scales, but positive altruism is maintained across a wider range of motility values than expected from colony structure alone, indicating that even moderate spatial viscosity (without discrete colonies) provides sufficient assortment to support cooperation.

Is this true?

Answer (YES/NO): NO